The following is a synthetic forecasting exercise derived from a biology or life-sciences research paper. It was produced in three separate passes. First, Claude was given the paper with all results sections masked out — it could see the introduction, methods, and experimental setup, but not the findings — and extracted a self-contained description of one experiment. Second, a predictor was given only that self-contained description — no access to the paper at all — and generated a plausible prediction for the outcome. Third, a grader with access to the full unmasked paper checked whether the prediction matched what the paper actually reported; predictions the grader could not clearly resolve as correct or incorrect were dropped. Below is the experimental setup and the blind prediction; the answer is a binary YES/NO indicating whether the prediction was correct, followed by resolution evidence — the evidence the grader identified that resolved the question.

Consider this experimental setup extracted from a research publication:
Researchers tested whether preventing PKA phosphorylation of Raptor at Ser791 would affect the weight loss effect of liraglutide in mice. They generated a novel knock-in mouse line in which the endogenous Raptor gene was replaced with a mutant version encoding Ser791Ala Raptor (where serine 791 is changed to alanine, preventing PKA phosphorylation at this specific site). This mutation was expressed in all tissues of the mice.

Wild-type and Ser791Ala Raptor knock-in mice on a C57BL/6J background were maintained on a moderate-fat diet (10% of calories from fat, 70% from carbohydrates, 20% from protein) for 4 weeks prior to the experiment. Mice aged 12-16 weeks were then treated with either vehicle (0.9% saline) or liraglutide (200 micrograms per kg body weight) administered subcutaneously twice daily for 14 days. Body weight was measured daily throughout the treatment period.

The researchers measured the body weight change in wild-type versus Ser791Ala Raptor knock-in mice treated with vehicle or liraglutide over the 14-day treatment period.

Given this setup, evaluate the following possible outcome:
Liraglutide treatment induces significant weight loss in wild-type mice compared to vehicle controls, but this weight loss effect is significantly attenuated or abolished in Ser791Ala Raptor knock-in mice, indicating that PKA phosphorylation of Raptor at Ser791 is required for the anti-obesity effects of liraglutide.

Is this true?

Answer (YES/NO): NO